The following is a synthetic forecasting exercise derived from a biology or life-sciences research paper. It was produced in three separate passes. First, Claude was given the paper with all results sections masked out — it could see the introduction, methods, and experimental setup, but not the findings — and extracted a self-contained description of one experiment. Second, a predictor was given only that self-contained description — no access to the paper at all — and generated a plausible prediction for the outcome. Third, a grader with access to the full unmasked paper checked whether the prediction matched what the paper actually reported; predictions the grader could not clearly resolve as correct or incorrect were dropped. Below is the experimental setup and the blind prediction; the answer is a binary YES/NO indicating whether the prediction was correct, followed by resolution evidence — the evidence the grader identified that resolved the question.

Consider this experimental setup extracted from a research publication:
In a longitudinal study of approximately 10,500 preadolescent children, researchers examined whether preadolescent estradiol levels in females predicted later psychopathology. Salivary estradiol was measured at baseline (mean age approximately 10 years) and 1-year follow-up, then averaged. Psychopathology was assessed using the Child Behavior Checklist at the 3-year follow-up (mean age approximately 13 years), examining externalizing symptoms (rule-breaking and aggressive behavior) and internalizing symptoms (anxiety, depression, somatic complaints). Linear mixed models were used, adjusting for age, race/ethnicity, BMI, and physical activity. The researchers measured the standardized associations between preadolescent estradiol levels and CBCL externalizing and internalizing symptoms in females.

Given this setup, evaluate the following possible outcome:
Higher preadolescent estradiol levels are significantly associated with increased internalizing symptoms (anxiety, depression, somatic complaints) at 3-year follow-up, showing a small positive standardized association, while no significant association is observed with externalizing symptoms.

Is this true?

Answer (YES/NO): NO